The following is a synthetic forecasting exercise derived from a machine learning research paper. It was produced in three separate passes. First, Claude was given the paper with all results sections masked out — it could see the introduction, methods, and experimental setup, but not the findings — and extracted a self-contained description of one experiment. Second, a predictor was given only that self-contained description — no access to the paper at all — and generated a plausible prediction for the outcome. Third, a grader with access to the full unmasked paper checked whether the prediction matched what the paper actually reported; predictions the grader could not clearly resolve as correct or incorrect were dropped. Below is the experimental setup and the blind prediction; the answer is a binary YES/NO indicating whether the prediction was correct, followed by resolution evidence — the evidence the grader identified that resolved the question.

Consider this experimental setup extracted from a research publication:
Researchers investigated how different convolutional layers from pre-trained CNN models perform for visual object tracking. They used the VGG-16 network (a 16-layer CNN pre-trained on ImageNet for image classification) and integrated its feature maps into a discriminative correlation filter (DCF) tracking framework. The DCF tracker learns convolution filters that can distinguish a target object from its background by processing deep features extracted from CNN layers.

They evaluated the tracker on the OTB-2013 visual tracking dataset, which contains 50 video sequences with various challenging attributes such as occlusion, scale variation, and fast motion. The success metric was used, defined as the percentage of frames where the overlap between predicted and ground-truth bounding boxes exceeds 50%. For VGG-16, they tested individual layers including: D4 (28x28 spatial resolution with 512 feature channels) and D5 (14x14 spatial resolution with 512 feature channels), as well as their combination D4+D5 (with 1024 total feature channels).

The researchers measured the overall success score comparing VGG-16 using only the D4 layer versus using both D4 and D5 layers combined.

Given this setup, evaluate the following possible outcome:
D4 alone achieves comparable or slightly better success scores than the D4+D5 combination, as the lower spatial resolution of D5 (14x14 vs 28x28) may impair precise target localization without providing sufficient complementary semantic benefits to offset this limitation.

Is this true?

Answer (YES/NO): YES